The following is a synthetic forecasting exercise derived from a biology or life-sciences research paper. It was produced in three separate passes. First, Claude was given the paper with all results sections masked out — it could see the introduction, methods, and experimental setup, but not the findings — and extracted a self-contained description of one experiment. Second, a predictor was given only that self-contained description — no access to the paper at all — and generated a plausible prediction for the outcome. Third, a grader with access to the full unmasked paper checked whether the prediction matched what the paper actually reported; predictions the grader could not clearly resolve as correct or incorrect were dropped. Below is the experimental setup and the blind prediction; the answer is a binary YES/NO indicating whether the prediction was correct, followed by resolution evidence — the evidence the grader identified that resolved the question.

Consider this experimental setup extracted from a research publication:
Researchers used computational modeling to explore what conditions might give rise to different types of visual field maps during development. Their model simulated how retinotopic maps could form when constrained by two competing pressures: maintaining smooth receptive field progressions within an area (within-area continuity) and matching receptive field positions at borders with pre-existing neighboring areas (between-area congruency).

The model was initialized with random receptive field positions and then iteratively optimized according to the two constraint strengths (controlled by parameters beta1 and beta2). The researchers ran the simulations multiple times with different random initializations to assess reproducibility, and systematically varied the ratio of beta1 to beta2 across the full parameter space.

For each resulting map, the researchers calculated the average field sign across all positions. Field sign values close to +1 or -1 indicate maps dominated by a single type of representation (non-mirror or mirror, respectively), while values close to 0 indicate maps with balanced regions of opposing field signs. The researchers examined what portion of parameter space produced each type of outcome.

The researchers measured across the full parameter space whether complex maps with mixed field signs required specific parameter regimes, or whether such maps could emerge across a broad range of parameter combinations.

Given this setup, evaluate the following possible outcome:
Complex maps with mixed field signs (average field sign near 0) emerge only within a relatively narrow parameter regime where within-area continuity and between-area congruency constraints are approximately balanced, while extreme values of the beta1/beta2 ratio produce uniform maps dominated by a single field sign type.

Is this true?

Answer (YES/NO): NO